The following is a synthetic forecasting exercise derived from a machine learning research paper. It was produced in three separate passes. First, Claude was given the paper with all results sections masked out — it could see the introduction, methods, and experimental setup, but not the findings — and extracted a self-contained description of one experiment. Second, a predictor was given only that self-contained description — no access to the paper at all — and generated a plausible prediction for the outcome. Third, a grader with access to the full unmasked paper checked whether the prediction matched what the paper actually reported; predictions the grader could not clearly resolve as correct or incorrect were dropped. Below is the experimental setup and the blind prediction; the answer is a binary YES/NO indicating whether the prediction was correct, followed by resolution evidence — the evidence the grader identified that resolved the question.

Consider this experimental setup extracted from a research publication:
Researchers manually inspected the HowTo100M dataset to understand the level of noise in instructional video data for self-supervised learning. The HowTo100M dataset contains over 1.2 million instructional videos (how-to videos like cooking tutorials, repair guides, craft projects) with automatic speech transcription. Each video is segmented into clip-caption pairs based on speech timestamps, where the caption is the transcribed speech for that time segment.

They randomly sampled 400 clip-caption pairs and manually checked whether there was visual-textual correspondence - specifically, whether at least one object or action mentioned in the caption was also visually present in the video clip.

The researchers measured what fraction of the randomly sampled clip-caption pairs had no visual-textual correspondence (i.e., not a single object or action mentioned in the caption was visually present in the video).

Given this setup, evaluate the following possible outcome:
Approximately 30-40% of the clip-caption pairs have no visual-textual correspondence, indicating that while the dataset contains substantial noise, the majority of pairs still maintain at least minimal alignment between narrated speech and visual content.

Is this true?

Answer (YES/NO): NO